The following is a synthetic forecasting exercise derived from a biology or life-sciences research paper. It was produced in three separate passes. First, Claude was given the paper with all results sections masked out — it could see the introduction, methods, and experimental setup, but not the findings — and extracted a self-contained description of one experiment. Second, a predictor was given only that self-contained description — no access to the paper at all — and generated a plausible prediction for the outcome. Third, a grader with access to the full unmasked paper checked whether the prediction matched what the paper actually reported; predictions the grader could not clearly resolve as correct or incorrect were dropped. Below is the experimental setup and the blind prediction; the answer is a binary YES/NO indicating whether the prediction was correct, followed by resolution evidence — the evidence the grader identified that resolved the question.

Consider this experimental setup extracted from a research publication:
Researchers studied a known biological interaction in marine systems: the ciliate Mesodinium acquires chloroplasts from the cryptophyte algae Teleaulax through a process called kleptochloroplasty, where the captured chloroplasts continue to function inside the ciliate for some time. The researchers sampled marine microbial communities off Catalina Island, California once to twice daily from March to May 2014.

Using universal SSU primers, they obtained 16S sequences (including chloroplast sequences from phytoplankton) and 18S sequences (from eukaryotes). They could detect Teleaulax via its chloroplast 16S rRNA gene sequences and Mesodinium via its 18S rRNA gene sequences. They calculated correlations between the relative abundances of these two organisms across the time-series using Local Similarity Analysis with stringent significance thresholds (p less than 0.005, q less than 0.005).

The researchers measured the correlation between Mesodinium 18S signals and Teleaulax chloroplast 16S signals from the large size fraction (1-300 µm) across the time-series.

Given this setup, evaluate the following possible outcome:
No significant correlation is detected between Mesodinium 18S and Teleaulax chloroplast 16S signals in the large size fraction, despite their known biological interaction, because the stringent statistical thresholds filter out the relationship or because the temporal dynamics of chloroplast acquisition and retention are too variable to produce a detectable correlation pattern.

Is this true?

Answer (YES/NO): NO